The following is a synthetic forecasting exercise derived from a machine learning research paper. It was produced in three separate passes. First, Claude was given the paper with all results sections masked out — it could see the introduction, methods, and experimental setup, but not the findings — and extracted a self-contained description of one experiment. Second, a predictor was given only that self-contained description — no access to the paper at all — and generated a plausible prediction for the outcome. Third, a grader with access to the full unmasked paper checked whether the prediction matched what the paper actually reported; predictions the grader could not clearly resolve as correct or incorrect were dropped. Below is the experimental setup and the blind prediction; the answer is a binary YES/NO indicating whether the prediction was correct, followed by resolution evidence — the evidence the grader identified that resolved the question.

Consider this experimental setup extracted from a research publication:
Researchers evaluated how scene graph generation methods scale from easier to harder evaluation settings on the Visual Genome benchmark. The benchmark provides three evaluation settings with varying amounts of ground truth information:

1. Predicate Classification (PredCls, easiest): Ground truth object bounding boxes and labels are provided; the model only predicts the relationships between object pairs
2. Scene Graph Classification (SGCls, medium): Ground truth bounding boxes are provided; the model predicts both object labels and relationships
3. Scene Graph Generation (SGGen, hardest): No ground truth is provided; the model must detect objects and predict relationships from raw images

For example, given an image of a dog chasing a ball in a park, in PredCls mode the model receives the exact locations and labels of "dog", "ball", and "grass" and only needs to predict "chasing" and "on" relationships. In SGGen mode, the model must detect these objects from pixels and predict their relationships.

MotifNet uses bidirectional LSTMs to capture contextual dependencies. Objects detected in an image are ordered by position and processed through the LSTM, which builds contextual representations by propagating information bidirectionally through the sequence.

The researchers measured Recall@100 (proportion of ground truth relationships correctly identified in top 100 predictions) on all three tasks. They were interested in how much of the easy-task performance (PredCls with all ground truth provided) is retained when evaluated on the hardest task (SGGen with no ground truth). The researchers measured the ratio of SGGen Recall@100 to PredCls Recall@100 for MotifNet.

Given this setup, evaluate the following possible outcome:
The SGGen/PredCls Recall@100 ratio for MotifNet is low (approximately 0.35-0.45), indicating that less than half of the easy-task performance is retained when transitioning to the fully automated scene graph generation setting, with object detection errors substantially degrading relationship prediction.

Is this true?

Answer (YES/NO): YES